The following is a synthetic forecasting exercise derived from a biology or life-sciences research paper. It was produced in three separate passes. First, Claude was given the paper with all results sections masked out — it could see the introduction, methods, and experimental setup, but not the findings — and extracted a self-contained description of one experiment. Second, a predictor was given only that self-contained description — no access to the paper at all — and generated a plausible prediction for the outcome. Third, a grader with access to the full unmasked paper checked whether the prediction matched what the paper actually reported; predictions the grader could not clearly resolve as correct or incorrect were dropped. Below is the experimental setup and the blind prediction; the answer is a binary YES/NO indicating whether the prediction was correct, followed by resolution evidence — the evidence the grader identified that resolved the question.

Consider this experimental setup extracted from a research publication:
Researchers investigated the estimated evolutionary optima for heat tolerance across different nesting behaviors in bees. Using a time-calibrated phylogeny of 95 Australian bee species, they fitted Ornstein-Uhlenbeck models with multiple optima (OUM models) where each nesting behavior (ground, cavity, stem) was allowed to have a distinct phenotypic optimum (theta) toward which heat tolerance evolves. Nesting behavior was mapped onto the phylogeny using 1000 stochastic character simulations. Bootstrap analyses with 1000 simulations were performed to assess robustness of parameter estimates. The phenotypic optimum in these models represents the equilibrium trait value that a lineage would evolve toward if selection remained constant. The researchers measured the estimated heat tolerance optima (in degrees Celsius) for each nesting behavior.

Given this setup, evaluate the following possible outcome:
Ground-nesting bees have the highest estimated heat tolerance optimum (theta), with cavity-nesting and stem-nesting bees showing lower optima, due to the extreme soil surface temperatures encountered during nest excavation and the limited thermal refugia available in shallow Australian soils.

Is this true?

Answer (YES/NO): NO